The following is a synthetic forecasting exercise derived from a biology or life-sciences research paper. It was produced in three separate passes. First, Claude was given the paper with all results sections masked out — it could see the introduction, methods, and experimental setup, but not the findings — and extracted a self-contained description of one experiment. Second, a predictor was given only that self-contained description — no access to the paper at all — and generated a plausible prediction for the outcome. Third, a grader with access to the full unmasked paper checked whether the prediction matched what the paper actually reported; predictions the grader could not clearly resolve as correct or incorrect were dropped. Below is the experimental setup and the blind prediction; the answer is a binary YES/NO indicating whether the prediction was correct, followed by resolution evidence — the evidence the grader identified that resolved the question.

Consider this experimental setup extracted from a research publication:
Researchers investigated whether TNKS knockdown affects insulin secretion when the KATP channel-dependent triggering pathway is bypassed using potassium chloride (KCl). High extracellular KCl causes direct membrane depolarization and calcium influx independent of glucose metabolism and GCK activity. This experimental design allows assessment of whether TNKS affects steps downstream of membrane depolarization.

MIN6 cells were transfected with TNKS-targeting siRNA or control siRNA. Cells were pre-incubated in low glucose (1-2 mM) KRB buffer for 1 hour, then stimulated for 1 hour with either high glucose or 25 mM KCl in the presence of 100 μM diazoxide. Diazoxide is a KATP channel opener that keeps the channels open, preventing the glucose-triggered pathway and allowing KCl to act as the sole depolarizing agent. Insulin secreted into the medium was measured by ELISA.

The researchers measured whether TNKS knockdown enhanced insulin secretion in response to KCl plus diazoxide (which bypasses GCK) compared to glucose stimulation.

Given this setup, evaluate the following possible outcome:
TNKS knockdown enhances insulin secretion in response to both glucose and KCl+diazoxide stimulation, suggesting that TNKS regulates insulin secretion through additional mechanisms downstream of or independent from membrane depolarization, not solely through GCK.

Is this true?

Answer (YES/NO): NO